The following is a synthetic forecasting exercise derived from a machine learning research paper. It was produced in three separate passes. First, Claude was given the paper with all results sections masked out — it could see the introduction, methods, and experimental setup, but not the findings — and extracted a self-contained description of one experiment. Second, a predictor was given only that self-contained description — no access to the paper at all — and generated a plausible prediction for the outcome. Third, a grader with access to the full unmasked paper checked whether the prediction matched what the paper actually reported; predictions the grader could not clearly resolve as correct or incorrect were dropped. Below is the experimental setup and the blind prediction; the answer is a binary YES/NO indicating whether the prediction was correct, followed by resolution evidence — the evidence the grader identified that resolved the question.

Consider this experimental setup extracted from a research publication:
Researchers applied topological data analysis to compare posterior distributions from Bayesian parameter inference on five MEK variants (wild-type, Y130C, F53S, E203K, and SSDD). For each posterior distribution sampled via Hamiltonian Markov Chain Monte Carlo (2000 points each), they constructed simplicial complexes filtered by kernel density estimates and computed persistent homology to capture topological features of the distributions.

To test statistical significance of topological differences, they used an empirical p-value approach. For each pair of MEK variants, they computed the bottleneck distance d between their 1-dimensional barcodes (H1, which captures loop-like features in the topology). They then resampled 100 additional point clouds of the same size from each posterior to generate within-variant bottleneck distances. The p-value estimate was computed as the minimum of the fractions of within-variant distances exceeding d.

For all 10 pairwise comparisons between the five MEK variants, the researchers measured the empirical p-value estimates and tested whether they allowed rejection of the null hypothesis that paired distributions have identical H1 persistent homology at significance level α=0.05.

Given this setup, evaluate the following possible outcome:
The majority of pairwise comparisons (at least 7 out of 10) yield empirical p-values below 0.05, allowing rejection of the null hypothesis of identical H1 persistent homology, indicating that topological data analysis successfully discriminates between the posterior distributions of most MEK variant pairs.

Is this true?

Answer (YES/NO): YES